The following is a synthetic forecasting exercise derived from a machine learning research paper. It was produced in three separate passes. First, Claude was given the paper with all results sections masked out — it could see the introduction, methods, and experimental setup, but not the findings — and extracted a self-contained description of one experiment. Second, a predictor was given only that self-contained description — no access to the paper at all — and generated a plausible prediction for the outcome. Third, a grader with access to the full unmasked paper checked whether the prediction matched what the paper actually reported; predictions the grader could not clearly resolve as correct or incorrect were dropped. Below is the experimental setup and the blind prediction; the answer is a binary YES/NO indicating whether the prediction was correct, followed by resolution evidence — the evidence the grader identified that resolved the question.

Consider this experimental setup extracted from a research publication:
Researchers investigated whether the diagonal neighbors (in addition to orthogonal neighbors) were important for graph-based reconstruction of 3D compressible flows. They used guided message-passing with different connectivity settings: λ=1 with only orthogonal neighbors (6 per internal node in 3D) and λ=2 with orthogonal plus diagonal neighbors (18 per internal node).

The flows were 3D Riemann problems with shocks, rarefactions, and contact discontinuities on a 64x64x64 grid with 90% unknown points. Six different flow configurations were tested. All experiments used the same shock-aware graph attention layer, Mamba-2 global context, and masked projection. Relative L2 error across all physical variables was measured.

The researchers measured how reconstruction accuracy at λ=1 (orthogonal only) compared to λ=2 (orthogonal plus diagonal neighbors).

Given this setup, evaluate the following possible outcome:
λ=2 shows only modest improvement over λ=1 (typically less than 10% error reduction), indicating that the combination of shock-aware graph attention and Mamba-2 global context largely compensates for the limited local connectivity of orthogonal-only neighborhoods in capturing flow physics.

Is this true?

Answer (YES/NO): NO